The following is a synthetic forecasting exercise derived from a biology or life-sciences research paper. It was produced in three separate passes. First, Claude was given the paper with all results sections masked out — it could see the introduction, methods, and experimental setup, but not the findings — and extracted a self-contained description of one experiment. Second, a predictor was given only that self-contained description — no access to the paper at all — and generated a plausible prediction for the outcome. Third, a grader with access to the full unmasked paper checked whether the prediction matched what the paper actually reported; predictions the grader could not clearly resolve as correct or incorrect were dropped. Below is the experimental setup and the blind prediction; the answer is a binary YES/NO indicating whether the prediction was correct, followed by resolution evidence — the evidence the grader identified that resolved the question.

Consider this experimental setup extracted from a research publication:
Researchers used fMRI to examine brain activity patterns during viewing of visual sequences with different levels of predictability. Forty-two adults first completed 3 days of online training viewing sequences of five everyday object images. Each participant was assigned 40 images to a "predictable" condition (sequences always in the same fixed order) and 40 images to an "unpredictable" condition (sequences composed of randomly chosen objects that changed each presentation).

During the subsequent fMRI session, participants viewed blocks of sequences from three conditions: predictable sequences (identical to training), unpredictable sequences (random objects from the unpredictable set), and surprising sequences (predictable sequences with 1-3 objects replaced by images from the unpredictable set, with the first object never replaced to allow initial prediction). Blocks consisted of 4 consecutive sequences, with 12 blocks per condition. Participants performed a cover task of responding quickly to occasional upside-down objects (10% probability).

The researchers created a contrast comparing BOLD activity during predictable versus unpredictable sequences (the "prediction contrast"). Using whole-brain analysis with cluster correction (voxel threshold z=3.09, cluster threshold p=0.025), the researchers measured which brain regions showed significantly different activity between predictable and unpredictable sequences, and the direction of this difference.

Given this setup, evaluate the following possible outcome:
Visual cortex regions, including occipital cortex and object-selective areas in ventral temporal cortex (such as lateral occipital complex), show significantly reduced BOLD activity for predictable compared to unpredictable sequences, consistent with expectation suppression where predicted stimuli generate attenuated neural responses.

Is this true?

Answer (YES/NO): NO